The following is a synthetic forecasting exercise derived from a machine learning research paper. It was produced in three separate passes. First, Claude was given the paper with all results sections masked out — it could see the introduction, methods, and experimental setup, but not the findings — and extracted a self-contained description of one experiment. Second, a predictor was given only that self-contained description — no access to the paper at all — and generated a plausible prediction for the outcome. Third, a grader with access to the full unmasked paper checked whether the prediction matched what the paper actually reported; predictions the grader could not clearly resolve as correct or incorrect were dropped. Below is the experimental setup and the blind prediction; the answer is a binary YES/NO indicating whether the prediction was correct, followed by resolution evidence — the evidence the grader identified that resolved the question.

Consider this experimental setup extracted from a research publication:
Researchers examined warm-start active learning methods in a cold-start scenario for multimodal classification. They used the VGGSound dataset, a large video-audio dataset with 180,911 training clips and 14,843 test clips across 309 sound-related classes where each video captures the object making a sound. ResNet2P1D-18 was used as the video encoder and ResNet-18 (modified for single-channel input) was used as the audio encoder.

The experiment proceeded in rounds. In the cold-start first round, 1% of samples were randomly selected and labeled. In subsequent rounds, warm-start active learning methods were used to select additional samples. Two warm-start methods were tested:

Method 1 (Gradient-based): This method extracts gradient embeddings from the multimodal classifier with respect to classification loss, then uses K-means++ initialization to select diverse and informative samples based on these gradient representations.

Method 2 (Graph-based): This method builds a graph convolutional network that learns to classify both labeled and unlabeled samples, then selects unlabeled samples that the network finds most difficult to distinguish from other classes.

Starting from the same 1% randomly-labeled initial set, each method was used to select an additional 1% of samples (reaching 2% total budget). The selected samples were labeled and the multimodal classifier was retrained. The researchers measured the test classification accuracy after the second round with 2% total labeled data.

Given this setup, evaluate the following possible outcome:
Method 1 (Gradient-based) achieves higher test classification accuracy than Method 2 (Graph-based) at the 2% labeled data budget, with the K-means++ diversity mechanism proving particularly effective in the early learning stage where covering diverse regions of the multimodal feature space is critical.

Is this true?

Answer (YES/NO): YES